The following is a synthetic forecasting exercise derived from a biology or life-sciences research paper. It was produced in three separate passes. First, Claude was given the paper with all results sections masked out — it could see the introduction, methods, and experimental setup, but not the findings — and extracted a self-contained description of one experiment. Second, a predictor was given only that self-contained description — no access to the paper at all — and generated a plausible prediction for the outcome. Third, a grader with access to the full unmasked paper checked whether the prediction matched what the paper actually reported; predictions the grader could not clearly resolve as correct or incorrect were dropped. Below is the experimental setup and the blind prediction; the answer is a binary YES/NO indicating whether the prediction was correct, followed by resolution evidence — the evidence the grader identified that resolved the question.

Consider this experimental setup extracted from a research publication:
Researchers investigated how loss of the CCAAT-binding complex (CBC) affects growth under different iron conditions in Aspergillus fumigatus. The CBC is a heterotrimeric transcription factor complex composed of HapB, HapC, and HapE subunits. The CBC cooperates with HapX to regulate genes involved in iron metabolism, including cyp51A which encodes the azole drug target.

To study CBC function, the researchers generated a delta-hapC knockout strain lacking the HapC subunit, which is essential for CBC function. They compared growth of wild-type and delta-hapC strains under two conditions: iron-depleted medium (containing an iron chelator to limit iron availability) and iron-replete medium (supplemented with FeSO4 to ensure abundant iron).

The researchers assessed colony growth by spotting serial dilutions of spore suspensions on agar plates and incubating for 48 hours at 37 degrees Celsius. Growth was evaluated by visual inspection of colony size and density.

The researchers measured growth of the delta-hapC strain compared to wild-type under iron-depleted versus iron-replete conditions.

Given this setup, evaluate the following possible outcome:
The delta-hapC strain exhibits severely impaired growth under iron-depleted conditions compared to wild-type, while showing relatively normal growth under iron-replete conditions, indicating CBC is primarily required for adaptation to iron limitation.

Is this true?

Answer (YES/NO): NO